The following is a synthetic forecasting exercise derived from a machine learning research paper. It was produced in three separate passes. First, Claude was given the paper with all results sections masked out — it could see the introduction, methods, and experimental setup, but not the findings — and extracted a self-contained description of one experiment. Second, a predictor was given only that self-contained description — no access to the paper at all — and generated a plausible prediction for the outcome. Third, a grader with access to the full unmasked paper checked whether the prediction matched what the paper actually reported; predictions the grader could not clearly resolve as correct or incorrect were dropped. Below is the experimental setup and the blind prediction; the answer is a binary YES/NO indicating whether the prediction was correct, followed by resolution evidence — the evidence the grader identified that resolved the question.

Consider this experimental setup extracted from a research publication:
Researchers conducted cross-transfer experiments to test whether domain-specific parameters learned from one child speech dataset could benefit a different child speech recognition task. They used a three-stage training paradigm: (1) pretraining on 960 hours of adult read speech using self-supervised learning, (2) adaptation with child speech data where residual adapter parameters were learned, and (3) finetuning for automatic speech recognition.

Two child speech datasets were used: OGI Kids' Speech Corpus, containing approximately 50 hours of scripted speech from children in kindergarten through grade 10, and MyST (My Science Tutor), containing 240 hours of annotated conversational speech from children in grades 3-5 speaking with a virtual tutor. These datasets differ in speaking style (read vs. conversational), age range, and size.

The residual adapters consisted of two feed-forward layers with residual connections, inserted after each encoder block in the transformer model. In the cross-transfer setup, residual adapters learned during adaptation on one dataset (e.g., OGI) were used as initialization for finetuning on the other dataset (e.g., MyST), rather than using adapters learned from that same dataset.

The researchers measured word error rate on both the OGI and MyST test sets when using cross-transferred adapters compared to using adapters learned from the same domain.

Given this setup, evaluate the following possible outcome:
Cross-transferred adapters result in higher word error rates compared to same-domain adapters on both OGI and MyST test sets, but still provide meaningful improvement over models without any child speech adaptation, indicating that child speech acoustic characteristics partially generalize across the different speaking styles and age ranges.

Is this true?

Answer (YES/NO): NO